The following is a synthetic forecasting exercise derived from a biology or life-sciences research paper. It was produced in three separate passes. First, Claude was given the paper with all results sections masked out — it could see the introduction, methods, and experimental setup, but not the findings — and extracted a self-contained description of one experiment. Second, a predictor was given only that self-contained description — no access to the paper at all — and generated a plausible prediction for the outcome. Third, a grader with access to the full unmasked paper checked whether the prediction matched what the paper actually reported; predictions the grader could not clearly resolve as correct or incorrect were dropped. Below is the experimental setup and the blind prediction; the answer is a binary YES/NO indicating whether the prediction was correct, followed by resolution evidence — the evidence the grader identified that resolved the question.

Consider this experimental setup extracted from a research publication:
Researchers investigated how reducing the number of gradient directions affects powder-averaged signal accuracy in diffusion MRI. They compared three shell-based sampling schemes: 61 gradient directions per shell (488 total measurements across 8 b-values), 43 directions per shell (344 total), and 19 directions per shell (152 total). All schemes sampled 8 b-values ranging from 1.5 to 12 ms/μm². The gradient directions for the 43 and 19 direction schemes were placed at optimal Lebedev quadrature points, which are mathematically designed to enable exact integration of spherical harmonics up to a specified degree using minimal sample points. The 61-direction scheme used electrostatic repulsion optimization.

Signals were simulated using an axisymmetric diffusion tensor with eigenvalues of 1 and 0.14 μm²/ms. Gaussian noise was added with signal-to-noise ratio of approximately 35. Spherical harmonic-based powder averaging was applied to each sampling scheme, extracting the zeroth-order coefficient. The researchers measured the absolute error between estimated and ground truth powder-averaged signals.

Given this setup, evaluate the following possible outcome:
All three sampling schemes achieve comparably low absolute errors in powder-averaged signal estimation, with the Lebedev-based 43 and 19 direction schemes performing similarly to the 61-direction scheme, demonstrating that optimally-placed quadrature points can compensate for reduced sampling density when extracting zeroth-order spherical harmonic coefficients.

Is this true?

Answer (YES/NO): NO